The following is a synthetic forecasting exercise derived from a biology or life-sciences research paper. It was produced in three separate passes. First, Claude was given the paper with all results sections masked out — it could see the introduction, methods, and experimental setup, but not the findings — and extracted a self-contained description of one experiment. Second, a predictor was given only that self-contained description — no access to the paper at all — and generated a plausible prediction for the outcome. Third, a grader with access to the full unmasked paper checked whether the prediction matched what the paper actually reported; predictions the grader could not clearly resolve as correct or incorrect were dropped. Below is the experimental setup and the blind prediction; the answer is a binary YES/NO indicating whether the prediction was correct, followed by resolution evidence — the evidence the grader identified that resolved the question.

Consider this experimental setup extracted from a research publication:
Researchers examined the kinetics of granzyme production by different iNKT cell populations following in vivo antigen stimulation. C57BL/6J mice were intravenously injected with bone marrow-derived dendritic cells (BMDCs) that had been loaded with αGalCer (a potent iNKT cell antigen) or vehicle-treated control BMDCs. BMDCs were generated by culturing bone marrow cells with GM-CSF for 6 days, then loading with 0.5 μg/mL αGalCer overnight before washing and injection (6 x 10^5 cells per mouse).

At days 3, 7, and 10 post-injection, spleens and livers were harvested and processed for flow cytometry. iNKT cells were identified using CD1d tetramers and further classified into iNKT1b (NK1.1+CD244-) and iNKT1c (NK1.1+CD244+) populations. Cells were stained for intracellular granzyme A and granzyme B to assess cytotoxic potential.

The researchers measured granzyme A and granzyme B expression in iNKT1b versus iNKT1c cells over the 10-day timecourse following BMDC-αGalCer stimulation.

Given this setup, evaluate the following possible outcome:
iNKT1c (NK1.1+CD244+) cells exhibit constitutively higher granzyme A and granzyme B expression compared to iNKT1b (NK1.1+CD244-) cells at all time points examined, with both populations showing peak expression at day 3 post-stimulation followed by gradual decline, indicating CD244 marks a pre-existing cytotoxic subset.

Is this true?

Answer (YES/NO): NO